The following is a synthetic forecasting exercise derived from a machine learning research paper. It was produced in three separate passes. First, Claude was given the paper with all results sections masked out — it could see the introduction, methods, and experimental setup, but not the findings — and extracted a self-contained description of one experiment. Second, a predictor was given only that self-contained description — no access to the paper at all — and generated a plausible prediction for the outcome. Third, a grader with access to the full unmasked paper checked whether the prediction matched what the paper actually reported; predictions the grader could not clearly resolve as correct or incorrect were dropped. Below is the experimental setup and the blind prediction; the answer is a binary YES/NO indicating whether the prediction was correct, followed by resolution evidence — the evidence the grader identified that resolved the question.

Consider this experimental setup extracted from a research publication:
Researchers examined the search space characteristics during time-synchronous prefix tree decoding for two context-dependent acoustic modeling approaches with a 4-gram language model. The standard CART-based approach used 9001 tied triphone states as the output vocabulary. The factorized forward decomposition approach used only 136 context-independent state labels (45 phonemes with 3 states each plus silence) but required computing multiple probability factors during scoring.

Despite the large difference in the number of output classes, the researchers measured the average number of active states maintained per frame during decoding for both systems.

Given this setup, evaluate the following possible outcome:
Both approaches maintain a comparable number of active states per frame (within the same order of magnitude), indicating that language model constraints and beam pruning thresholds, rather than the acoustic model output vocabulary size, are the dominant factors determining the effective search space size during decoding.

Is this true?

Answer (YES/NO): YES